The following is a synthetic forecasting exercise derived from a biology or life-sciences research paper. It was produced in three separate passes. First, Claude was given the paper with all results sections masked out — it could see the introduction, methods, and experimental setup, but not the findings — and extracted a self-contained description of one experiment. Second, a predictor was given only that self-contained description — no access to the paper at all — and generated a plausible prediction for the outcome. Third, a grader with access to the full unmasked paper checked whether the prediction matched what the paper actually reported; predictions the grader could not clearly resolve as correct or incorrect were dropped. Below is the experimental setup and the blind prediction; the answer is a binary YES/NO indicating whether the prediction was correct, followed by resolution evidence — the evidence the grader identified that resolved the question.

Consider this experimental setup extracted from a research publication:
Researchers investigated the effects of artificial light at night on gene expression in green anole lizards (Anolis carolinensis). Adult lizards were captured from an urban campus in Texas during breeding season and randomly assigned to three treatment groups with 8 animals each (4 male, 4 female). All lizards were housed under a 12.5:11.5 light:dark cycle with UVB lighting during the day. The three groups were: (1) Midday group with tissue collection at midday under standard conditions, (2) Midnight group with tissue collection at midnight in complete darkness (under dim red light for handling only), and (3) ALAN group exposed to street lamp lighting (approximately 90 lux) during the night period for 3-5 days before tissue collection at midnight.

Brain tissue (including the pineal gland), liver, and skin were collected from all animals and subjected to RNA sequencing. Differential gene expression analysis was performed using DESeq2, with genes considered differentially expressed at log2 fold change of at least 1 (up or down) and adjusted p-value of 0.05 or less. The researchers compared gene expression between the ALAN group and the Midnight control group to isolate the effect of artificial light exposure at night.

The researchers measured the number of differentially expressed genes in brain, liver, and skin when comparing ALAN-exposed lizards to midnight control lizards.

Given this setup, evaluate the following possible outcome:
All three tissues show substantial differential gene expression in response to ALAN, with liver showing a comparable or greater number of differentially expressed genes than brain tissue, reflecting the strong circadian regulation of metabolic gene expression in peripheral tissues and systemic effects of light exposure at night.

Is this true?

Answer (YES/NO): YES